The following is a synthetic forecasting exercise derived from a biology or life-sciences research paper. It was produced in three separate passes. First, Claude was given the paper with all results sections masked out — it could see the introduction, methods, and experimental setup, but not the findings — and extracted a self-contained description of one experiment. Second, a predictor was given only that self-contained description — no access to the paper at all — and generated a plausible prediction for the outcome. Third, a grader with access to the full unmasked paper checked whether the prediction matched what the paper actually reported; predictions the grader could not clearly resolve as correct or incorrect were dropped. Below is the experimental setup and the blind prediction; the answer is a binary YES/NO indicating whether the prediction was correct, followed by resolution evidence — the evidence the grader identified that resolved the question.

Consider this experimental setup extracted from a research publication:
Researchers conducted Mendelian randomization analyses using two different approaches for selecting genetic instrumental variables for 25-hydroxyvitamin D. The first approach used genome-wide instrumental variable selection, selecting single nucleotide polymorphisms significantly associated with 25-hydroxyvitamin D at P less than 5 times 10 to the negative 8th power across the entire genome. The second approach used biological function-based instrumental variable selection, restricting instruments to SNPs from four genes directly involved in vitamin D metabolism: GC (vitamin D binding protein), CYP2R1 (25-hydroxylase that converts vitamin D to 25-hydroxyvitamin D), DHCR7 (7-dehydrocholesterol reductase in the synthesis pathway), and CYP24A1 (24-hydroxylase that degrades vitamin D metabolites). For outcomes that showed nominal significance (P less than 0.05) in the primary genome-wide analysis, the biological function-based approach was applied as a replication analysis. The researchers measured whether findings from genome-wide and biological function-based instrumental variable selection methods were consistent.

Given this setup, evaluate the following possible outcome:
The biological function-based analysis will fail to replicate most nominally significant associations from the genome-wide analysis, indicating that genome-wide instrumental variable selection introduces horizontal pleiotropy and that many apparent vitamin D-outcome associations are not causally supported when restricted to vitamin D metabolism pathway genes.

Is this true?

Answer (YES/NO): NO